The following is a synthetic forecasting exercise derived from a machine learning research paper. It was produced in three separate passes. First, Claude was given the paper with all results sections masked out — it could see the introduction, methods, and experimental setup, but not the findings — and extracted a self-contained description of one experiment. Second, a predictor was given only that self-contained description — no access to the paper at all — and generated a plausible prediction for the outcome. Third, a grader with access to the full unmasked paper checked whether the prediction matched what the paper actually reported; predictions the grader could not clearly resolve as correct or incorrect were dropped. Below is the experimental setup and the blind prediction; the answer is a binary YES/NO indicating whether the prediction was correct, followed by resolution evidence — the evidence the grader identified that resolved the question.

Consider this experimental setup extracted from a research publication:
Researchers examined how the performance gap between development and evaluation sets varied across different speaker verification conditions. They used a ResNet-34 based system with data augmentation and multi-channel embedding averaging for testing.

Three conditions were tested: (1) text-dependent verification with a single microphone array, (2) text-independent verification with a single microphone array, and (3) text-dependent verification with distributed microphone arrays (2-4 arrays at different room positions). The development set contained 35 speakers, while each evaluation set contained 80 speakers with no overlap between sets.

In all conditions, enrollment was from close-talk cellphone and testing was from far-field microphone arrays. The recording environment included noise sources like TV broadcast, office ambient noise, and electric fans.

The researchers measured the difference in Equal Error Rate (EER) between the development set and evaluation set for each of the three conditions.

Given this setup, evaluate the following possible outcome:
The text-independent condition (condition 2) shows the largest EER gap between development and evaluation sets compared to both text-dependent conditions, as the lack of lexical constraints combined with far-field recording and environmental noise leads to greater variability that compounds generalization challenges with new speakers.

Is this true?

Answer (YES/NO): NO